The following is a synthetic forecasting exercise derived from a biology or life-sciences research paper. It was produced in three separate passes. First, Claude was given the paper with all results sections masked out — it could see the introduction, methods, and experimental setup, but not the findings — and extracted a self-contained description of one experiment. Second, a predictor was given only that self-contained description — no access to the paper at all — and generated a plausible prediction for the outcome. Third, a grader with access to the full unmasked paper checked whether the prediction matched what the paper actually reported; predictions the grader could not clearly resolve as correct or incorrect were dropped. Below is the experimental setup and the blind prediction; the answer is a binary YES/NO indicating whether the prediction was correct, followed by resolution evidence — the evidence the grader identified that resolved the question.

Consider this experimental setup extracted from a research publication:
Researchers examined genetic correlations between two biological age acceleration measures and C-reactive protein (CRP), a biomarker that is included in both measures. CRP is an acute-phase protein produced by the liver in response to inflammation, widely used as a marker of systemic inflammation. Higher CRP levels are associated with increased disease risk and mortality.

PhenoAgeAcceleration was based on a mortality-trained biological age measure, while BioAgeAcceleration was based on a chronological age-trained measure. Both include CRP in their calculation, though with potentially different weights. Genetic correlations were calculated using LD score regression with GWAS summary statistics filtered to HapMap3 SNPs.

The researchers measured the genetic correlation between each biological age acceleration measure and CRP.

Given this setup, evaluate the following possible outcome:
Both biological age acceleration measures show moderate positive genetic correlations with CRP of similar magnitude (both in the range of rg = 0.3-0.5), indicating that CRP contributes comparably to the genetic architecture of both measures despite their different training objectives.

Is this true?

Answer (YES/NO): NO